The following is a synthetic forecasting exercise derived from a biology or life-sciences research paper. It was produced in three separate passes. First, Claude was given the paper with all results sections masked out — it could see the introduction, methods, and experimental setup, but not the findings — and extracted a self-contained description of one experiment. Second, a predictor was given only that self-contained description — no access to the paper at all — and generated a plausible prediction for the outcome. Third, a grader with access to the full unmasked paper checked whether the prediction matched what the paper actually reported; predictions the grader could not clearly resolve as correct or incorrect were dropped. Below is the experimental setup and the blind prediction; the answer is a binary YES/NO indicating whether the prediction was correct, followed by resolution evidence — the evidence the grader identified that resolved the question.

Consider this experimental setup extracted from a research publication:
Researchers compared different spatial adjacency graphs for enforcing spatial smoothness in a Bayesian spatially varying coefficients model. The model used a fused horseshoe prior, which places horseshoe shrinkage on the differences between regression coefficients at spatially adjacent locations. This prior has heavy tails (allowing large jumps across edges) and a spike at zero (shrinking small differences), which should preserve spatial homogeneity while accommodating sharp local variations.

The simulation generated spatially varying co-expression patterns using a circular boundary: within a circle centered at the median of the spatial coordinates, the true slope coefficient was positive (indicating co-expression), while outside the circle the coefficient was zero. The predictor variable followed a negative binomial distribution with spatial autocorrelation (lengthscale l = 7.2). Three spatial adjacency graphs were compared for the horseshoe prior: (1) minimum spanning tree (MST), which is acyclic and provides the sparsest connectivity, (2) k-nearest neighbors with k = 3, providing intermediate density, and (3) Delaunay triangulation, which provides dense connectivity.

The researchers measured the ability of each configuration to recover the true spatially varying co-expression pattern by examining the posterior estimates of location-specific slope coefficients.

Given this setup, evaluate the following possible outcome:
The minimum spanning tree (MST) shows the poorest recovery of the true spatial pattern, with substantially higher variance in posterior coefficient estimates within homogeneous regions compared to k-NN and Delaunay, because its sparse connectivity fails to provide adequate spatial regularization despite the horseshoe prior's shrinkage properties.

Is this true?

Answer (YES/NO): NO